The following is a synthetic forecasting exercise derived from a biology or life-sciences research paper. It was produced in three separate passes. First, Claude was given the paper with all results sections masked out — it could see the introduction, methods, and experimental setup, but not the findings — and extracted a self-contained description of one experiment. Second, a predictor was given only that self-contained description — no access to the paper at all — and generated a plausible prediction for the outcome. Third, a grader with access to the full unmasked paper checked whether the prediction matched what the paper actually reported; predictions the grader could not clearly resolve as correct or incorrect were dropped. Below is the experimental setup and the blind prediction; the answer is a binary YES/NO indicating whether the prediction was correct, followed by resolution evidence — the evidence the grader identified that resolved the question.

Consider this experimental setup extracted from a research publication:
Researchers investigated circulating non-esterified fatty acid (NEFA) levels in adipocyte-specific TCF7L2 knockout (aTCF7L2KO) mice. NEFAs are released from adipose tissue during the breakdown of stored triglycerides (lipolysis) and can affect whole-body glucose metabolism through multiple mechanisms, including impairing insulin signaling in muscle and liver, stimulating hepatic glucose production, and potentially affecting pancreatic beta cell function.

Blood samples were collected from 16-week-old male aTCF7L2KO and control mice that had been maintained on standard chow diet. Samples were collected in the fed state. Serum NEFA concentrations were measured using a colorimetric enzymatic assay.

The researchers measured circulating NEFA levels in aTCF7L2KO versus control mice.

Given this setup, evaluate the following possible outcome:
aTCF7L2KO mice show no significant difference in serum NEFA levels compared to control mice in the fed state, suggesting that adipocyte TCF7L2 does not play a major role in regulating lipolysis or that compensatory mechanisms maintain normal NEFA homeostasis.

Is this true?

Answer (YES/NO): NO